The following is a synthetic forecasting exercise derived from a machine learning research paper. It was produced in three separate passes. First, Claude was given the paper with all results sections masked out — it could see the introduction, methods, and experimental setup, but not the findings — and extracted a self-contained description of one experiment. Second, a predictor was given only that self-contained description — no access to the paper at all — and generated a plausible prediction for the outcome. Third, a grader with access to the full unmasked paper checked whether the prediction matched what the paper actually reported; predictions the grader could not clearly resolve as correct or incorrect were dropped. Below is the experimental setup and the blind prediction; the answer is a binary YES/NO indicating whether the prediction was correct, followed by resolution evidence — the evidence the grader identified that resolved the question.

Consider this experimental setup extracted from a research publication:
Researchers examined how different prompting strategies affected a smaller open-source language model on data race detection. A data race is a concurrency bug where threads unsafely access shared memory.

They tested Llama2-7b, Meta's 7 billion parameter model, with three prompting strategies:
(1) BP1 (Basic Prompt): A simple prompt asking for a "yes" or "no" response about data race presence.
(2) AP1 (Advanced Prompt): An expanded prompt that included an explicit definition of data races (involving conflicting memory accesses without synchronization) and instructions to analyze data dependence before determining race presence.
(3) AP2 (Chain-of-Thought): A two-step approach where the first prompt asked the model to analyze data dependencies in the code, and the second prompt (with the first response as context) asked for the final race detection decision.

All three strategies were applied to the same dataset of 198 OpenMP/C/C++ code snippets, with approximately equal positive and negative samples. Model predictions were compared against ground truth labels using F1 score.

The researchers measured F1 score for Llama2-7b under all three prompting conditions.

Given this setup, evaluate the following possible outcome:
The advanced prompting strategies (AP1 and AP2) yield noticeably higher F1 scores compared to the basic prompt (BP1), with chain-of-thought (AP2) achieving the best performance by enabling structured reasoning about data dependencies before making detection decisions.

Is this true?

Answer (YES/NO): NO